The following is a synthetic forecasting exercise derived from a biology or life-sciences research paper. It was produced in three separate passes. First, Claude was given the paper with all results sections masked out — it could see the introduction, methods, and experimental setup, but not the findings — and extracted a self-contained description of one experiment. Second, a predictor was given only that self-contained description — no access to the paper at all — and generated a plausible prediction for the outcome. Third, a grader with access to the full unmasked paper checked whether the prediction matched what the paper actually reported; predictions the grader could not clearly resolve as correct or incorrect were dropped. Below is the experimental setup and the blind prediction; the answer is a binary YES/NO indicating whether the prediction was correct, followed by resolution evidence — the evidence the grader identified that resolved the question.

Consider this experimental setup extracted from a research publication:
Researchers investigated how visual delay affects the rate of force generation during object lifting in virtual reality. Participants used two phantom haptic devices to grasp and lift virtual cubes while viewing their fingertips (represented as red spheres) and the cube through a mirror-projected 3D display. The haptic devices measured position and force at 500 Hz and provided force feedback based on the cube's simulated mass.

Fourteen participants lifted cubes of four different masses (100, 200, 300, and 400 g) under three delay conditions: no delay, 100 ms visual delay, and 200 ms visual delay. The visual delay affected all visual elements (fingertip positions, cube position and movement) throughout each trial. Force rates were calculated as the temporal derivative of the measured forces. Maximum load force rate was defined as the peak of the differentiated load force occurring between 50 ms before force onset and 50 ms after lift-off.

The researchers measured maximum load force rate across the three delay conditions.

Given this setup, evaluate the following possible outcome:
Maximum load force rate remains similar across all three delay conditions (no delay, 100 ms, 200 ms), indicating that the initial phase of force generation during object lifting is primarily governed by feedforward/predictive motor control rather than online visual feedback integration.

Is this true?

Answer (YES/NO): NO